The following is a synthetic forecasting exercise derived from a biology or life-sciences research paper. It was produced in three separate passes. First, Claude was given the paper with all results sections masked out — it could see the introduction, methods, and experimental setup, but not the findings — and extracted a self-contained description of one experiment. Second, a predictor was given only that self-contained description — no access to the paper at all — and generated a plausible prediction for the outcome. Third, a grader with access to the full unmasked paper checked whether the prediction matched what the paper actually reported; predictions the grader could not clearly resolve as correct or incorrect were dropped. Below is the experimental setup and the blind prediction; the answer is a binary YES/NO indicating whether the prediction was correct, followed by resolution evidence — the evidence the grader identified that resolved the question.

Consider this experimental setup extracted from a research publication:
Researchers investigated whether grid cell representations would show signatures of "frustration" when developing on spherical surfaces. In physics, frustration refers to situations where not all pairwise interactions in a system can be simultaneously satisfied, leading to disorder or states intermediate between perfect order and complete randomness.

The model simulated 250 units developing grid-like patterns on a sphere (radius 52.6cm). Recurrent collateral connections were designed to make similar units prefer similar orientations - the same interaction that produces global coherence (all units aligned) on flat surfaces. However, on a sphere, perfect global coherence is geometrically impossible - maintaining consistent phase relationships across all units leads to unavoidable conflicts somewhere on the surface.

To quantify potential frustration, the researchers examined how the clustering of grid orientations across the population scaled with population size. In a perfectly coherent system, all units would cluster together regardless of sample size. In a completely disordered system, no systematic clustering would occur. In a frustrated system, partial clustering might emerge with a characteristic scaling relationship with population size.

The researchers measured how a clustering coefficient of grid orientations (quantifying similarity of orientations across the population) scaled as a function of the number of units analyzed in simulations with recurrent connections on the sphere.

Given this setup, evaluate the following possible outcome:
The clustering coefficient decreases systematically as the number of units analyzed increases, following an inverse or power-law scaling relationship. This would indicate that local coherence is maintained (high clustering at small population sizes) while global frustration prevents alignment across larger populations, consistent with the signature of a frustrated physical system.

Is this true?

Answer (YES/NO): YES